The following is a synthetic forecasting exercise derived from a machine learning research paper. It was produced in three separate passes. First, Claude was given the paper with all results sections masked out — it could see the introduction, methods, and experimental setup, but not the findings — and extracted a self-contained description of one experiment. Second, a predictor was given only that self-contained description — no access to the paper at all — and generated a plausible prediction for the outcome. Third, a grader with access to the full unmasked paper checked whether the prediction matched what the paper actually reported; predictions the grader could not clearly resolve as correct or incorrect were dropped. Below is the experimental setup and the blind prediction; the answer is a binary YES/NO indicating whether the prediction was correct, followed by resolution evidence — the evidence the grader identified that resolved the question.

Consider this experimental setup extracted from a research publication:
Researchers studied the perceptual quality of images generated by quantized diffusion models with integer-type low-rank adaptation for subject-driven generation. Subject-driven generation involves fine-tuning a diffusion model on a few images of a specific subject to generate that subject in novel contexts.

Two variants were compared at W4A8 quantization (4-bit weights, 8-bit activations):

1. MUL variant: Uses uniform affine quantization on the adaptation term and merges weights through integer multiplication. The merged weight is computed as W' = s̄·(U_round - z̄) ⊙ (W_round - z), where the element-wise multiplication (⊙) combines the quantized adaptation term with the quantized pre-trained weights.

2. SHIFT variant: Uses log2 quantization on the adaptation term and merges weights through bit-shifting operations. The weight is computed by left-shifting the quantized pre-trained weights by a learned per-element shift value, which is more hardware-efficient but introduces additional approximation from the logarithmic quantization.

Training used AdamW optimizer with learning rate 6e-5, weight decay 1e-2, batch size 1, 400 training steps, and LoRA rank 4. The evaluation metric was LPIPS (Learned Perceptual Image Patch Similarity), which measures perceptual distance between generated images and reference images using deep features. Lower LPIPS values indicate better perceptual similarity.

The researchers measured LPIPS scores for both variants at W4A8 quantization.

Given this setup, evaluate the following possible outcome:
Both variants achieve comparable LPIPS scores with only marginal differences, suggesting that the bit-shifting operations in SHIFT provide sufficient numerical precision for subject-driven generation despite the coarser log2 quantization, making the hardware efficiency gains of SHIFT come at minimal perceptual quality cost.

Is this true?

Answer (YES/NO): YES